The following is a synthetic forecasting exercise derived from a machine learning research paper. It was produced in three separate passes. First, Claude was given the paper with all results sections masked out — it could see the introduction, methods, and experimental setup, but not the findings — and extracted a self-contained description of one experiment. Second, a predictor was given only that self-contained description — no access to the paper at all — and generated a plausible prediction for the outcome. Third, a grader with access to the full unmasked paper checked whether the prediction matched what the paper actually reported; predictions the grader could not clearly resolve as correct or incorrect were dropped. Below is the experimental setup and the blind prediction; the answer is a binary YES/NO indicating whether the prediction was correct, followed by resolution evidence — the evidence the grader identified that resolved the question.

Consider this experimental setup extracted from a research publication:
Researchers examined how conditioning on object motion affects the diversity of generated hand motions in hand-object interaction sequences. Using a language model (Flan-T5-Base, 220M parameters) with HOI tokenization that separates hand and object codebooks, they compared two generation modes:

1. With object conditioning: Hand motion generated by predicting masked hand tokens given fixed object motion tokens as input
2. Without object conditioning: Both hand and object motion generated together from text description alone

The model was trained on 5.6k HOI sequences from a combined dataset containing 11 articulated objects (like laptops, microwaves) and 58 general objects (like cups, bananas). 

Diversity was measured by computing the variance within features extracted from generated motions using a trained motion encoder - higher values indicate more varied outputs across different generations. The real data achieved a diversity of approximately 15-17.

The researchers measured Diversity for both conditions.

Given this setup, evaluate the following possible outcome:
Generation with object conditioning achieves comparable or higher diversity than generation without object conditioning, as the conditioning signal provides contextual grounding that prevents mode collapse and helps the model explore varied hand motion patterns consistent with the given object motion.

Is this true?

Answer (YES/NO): NO